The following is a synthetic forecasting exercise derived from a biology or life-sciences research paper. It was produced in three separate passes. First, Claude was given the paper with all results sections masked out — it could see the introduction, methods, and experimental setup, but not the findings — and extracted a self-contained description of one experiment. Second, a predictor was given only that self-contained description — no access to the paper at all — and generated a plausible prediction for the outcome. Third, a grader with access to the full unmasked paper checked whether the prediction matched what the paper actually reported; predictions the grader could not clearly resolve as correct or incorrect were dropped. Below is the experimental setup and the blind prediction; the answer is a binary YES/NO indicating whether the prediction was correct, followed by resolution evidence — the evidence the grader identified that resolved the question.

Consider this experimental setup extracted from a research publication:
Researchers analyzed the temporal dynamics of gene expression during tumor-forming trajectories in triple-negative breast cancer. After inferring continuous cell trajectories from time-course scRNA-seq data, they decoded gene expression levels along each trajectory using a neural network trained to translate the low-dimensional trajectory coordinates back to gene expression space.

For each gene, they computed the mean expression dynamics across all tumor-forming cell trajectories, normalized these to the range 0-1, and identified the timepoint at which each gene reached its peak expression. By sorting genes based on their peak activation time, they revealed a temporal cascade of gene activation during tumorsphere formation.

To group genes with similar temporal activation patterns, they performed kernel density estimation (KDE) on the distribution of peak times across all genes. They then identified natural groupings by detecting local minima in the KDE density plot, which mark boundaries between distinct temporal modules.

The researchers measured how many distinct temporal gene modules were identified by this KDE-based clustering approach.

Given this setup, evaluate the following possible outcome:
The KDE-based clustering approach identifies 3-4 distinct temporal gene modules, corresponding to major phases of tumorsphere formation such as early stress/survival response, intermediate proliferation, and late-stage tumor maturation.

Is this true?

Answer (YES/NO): NO